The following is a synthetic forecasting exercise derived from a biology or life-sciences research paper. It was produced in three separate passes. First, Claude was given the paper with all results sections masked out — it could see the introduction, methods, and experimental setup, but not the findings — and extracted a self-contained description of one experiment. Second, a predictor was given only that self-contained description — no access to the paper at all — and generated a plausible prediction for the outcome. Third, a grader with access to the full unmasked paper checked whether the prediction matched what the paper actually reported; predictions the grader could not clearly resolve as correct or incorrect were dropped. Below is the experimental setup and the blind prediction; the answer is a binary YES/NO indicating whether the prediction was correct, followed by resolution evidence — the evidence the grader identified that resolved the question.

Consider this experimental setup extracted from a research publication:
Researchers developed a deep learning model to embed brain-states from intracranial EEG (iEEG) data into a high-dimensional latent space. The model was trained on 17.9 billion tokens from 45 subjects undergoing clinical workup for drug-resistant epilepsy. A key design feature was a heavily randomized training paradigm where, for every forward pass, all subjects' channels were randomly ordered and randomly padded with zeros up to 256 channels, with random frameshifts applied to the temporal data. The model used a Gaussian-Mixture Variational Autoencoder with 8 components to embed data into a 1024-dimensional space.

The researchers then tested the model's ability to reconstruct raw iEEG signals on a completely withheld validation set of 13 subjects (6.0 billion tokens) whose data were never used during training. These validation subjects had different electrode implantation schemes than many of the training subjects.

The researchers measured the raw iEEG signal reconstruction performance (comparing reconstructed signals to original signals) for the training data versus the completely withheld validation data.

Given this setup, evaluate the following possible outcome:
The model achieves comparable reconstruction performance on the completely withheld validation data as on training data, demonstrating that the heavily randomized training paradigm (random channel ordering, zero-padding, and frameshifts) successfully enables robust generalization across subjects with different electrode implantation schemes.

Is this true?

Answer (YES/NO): YES